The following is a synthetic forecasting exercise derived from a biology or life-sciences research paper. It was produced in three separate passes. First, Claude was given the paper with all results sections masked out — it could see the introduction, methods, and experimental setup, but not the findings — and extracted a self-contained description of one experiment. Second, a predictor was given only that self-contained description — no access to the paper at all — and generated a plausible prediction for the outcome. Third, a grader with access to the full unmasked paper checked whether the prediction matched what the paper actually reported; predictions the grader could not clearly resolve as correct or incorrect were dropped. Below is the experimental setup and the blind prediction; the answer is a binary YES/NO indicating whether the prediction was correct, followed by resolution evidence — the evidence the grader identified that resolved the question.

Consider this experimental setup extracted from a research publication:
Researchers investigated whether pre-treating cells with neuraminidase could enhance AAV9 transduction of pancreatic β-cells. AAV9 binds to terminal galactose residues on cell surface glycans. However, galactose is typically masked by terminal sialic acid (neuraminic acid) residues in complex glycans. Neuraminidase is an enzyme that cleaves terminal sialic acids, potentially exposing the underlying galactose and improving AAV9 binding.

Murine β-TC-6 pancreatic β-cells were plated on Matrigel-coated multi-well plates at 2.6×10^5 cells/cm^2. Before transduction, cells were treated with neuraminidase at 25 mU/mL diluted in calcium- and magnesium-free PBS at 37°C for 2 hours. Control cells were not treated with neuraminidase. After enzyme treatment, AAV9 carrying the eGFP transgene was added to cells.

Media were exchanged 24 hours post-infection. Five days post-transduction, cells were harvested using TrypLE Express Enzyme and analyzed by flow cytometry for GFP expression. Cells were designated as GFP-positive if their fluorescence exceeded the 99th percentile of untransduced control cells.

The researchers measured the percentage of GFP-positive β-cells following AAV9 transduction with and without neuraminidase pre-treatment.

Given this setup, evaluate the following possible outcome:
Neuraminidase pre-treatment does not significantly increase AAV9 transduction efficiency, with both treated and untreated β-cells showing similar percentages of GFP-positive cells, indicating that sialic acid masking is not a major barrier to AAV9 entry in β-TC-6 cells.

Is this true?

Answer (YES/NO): YES